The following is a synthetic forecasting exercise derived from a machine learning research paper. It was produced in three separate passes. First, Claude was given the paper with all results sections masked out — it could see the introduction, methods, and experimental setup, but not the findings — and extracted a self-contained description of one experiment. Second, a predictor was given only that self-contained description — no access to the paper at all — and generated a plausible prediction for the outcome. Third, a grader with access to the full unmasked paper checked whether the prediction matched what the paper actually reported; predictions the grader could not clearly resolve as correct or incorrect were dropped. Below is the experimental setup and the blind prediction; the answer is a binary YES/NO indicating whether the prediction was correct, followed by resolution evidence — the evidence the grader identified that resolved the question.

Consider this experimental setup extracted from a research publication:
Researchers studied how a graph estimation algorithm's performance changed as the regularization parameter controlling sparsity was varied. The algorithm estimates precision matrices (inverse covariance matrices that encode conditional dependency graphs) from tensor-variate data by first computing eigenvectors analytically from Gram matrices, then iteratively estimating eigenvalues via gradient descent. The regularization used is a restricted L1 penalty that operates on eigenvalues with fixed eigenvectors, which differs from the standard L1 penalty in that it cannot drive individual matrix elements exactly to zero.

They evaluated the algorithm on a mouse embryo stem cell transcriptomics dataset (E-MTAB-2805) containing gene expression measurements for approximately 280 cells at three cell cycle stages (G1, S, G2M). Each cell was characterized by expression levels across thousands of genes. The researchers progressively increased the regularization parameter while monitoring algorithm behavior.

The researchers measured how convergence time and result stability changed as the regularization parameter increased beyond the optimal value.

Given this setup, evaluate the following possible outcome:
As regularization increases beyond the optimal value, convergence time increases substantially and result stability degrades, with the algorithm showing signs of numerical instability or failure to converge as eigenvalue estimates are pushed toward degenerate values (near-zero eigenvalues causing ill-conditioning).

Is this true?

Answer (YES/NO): NO